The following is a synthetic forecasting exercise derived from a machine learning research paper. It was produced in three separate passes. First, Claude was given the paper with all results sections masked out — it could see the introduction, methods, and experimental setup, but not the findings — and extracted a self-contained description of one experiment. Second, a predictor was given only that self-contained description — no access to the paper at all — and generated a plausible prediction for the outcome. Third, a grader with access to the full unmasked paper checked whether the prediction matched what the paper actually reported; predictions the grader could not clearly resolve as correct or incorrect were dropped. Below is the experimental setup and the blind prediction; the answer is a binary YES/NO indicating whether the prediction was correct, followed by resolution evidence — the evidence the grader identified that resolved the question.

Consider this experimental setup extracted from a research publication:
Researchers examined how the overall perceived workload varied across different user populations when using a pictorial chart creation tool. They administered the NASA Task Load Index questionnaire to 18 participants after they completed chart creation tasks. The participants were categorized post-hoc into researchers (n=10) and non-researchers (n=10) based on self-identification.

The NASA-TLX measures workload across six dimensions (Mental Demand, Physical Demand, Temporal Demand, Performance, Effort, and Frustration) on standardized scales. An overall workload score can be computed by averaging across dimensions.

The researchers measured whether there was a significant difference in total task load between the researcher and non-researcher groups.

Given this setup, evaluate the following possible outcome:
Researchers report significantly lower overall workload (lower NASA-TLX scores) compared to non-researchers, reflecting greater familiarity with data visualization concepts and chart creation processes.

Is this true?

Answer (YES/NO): NO